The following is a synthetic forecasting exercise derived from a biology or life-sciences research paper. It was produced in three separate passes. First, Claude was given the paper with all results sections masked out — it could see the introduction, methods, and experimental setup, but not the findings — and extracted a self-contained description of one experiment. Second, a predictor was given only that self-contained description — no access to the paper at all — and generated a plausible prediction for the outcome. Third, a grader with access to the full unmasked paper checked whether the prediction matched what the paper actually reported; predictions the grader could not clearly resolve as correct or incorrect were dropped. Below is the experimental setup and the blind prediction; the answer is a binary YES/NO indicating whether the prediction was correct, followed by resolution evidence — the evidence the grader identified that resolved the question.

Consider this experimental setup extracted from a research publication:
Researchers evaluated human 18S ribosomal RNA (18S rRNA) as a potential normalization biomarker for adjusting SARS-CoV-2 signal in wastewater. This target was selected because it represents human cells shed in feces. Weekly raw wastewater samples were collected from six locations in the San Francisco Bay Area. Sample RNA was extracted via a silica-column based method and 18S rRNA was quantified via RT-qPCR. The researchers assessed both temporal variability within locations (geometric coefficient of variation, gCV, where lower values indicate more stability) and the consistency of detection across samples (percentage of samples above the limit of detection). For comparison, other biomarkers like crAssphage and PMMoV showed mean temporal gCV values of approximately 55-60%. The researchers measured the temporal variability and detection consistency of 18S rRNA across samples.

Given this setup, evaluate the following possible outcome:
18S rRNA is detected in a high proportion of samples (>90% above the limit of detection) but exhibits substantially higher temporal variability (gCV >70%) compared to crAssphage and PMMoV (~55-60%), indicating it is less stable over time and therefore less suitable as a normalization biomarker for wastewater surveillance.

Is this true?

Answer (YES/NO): NO